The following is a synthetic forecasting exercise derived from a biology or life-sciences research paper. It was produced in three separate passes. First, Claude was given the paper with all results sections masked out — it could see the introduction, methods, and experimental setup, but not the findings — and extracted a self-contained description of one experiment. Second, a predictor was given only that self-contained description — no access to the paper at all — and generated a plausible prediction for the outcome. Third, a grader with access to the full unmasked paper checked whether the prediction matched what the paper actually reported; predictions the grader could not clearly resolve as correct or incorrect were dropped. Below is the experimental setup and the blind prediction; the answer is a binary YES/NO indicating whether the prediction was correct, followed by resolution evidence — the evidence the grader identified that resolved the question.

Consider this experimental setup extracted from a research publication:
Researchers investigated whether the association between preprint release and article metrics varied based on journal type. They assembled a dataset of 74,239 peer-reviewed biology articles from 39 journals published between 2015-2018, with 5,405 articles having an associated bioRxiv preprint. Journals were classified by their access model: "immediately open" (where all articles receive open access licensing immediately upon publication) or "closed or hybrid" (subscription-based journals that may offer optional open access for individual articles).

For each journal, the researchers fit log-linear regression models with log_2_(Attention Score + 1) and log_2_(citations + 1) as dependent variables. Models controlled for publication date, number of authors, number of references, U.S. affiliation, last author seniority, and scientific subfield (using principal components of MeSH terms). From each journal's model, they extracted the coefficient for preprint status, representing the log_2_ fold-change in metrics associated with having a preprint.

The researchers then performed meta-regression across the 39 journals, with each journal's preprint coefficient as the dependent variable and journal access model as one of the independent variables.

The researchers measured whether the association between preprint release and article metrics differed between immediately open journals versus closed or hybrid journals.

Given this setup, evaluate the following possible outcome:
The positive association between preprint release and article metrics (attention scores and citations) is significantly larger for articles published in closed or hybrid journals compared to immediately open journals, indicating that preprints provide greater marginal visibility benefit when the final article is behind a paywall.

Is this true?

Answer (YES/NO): NO